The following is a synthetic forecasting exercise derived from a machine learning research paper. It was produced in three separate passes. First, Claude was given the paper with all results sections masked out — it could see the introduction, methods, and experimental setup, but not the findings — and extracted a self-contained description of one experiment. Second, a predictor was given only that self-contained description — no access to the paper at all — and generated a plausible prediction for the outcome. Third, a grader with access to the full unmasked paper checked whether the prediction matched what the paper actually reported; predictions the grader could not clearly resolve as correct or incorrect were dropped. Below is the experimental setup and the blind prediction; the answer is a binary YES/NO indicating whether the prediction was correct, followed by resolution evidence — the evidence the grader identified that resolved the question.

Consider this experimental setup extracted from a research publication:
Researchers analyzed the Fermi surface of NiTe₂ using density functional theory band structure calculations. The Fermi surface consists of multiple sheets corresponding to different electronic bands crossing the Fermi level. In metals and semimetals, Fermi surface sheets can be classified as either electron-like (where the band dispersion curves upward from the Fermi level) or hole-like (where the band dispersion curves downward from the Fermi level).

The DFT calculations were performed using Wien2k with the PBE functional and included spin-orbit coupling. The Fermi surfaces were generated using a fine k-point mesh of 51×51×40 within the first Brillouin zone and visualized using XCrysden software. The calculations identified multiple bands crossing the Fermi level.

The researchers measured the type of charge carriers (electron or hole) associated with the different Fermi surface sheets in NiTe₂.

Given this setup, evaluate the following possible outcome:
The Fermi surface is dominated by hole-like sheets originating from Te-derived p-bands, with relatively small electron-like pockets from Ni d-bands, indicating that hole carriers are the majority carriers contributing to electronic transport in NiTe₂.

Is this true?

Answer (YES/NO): NO